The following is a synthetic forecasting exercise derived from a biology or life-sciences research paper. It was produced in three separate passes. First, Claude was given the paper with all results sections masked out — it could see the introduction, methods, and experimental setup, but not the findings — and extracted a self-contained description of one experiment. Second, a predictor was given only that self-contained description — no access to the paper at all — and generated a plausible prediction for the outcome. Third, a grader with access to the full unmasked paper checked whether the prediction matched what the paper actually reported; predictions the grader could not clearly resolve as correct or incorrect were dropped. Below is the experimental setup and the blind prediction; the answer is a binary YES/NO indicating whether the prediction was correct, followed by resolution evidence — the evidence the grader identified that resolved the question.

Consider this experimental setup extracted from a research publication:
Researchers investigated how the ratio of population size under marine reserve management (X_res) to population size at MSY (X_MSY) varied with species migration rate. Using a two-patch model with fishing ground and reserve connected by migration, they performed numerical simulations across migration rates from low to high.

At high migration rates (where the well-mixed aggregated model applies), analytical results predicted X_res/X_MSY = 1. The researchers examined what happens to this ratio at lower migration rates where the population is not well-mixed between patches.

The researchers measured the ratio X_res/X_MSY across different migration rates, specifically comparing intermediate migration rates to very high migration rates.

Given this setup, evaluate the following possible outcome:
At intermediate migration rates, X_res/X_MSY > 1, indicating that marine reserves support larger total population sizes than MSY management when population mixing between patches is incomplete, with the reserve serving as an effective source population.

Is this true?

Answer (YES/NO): YES